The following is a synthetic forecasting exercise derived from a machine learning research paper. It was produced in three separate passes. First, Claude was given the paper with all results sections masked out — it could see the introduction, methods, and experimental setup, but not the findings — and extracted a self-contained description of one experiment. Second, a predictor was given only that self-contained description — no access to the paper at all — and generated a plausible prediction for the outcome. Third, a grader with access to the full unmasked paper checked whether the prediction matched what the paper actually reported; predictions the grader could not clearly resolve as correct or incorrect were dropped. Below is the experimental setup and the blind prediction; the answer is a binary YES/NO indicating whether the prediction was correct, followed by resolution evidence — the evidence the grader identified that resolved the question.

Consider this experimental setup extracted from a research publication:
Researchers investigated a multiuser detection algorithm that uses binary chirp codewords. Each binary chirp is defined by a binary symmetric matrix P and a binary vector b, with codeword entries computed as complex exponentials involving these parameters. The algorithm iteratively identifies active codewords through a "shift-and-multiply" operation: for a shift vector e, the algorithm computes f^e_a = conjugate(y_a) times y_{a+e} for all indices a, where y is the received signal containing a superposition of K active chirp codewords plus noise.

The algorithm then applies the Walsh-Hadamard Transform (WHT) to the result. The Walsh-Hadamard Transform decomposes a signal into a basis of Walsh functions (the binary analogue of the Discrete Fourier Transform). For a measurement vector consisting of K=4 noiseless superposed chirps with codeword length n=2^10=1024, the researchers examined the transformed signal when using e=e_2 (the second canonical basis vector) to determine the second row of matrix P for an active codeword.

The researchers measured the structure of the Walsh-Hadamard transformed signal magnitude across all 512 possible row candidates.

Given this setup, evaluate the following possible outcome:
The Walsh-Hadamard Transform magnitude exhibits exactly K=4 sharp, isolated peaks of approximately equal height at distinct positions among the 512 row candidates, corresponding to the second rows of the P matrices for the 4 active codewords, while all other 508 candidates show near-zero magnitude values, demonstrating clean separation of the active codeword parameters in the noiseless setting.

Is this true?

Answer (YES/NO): NO